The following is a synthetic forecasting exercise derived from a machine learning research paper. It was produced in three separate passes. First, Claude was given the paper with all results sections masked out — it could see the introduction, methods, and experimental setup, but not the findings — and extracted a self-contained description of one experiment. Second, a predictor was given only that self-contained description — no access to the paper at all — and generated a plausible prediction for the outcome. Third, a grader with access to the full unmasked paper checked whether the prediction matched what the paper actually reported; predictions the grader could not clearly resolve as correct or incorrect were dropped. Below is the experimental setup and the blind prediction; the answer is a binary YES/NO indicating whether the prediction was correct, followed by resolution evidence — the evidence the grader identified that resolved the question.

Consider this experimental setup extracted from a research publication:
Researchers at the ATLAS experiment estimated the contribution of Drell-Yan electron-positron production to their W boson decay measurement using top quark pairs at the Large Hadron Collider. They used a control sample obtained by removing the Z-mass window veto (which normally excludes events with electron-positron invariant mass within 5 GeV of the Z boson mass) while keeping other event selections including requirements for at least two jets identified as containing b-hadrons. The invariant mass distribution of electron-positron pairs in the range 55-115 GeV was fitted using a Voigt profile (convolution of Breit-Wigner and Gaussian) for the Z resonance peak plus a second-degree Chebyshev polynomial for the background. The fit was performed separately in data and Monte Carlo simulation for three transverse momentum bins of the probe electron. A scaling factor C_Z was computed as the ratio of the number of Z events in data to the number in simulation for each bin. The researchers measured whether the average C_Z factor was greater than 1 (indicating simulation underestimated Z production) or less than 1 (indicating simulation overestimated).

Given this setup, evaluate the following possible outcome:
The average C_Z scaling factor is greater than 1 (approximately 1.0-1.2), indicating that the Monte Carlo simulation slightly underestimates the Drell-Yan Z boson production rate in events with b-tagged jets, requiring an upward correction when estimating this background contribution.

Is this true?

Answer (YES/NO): YES